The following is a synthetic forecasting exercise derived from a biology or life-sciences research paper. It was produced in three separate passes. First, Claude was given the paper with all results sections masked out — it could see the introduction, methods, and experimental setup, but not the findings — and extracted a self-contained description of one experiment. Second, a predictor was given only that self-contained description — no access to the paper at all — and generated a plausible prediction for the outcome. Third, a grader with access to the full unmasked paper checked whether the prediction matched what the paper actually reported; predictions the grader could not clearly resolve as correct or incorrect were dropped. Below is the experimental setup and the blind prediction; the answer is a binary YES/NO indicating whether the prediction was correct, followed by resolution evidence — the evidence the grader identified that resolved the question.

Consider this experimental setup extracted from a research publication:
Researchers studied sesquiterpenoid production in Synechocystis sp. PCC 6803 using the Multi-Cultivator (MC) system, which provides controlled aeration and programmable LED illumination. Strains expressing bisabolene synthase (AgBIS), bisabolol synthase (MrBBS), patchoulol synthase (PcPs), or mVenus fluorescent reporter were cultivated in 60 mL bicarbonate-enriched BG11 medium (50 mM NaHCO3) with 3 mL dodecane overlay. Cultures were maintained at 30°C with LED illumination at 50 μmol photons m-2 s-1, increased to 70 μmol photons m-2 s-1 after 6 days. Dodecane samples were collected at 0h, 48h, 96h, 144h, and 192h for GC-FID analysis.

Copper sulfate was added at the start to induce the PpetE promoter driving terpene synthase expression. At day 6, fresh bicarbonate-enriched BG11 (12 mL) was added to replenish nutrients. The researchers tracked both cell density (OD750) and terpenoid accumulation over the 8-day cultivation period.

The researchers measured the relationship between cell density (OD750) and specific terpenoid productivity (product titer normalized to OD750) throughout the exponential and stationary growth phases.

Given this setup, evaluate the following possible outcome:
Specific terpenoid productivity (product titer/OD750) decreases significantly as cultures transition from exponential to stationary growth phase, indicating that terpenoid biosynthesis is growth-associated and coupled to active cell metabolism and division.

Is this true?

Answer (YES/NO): NO